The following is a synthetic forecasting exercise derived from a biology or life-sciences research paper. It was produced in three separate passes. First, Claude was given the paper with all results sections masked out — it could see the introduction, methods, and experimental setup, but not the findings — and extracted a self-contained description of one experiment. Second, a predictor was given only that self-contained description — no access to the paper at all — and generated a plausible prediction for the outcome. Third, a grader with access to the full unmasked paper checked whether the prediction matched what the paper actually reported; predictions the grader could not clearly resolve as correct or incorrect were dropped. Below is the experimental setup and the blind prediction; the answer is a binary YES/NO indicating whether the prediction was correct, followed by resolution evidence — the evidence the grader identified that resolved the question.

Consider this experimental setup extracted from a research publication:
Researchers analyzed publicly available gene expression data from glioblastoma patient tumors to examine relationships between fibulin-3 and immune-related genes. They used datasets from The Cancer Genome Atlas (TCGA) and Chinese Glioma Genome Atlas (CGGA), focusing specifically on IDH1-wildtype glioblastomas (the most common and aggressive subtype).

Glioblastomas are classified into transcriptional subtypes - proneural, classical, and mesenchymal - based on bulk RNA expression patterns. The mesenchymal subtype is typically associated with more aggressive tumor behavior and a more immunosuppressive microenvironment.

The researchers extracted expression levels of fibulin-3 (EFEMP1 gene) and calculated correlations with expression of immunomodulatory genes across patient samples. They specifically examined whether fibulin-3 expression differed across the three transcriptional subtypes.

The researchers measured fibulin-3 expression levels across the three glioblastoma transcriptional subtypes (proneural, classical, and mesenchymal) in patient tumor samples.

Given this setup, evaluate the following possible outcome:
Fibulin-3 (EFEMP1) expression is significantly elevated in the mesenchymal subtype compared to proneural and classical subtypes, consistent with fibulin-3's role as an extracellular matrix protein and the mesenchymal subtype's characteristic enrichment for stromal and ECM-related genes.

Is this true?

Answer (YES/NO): YES